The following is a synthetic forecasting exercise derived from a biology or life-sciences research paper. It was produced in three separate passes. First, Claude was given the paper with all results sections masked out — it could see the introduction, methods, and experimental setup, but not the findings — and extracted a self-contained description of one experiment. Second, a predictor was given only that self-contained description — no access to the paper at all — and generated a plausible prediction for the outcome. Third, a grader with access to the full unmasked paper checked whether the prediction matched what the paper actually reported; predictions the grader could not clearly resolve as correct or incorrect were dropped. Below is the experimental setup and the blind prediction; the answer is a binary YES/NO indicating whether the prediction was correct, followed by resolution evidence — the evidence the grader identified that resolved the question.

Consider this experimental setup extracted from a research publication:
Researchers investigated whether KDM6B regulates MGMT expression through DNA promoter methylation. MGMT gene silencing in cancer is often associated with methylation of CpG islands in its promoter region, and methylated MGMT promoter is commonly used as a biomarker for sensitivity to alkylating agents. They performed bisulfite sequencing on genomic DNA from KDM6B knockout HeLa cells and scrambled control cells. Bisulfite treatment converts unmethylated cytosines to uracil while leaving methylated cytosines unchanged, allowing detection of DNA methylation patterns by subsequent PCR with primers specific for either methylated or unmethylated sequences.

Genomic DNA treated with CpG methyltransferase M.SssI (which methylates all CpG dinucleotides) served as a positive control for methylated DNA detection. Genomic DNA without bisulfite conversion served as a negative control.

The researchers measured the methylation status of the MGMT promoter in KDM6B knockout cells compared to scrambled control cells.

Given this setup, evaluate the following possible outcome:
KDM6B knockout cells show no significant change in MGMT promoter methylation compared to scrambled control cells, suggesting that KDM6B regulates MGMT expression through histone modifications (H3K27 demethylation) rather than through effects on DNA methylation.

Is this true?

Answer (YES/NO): NO